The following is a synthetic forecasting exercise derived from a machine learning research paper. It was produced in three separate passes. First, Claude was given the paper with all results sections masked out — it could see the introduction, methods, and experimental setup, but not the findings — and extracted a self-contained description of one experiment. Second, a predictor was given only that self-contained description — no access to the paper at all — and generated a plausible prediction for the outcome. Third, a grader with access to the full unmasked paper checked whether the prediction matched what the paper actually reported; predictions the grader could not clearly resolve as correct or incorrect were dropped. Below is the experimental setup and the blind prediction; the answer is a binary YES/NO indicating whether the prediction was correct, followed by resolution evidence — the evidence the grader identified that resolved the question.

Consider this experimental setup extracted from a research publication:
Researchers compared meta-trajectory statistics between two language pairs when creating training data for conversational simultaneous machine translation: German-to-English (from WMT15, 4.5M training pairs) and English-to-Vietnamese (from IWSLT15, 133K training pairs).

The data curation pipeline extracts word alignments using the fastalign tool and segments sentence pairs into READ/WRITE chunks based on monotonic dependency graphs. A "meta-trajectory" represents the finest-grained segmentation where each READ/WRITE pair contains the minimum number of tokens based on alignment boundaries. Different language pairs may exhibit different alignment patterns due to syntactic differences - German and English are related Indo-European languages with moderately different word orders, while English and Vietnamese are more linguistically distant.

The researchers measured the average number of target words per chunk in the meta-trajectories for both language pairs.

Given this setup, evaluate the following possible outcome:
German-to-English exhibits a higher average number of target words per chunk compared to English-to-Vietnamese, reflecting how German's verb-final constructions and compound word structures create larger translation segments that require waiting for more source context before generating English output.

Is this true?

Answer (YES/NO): YES